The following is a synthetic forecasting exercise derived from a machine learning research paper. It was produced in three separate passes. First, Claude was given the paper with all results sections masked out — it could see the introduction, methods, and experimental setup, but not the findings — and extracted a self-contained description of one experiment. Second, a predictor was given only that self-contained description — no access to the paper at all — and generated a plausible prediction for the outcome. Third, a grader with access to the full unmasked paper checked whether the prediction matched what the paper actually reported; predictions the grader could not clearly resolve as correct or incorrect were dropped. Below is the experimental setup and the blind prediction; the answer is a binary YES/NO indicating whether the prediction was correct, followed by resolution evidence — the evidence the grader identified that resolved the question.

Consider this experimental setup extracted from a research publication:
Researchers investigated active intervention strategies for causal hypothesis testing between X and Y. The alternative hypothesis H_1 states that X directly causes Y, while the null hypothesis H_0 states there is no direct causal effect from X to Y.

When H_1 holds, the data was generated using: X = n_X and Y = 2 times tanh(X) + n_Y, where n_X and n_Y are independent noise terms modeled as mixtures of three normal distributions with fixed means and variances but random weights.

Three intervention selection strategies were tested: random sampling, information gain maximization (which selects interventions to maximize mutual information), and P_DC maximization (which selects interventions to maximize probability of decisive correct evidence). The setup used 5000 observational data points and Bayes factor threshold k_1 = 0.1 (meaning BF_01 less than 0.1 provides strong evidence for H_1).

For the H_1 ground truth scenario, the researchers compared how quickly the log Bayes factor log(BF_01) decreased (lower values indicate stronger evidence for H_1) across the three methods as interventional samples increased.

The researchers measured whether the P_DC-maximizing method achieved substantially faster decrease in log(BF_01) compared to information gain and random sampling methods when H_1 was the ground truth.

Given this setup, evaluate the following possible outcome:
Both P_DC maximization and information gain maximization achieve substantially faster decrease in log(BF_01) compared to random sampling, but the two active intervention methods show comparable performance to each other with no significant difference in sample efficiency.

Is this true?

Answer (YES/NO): NO